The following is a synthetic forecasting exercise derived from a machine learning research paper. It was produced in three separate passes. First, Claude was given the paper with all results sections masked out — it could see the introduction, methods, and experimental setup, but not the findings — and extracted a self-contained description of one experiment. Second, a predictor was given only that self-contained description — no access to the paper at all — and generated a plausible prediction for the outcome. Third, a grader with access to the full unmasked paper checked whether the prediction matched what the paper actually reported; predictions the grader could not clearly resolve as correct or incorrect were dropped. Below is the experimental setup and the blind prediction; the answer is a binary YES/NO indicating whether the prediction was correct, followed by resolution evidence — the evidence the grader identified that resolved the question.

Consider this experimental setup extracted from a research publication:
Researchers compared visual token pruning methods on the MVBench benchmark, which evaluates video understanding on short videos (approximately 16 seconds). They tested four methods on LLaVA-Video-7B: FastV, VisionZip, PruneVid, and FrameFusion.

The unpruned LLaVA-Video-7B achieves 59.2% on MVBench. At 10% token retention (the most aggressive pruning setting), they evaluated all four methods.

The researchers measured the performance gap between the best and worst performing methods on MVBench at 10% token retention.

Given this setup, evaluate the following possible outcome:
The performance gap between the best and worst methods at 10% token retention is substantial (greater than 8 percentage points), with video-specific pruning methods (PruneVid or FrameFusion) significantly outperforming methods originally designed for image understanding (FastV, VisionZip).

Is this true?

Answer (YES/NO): NO